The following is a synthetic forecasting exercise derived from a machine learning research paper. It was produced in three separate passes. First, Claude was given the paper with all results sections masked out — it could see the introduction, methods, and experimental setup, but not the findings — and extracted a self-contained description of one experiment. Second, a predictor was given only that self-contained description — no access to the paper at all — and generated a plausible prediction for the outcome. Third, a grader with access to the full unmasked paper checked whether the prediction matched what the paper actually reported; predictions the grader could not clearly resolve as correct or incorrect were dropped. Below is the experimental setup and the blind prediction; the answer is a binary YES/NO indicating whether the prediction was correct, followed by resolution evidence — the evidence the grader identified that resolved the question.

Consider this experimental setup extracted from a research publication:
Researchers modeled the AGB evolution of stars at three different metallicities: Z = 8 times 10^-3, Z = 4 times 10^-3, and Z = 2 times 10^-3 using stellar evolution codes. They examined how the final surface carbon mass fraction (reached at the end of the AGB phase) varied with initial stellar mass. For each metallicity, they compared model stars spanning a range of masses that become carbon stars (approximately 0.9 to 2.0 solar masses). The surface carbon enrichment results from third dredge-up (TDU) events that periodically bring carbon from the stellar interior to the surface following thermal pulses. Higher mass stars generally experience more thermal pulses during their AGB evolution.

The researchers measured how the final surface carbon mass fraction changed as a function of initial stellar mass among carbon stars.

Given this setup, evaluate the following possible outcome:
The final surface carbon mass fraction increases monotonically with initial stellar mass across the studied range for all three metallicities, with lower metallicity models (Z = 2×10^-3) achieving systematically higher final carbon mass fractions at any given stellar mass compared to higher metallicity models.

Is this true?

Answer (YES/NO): NO